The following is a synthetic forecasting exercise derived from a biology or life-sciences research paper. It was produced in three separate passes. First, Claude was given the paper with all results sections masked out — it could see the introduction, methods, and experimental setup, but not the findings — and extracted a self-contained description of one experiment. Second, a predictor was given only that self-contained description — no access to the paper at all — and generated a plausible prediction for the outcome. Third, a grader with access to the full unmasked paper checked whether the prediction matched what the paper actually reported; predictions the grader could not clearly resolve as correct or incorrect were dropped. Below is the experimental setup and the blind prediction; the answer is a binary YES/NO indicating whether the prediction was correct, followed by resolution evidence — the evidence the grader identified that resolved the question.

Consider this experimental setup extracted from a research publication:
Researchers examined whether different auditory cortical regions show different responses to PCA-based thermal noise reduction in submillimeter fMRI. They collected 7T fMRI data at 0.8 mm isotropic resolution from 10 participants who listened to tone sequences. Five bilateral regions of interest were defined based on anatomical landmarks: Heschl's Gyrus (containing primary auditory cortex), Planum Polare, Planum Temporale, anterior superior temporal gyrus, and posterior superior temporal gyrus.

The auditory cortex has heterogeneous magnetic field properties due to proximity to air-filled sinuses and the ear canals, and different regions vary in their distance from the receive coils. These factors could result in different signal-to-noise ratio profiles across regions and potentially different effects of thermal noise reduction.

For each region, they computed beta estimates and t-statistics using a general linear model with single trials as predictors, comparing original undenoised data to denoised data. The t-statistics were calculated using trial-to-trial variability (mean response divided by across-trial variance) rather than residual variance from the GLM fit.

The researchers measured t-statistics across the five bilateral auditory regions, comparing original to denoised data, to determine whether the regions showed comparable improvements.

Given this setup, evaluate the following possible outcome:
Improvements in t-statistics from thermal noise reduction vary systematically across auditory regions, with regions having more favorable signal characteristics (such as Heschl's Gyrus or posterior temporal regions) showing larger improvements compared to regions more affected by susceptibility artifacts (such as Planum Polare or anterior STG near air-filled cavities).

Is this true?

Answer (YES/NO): NO